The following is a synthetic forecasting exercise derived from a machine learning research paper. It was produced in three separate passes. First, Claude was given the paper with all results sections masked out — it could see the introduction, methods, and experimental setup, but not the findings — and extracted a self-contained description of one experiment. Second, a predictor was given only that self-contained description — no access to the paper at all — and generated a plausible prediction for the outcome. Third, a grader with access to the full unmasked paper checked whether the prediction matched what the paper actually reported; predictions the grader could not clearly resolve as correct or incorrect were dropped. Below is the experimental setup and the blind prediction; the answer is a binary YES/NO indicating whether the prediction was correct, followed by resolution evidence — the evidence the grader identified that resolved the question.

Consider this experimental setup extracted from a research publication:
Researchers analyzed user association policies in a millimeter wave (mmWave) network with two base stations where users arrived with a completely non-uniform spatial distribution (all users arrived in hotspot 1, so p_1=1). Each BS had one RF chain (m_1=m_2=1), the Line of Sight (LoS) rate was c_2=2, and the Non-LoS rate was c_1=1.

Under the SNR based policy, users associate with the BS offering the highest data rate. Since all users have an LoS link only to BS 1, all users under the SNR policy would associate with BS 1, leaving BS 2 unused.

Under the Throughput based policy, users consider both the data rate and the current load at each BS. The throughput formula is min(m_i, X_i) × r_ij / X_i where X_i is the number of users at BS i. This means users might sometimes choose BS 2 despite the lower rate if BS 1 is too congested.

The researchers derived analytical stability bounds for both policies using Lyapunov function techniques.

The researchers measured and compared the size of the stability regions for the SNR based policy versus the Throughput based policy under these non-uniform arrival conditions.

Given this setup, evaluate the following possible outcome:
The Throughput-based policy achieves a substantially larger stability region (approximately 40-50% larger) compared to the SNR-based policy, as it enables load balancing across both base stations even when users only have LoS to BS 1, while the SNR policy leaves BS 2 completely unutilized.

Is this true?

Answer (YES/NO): YES